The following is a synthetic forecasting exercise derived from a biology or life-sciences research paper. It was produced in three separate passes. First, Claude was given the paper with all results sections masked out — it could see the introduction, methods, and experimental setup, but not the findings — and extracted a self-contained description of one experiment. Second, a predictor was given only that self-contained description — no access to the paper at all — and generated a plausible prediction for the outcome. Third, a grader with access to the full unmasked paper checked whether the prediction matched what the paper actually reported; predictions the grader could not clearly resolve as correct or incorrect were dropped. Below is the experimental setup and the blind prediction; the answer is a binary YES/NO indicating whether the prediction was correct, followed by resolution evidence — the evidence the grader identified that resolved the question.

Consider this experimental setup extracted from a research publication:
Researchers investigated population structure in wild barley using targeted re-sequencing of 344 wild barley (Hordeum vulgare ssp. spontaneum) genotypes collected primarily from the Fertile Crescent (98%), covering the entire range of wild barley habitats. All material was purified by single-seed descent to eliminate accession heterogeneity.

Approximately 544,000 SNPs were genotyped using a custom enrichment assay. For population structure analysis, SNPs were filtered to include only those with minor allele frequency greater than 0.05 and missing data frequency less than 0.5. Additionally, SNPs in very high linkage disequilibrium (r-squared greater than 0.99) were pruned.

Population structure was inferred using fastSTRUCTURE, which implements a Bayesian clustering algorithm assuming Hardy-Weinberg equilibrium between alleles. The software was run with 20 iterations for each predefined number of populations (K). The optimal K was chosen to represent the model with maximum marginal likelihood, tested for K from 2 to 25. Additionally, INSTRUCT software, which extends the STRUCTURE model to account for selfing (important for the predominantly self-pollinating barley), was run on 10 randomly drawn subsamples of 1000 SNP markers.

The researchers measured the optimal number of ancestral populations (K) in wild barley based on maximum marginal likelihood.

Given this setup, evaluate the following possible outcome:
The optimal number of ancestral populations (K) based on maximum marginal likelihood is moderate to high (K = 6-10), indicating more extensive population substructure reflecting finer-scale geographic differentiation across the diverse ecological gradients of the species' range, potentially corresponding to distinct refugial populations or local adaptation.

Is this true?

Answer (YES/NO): YES